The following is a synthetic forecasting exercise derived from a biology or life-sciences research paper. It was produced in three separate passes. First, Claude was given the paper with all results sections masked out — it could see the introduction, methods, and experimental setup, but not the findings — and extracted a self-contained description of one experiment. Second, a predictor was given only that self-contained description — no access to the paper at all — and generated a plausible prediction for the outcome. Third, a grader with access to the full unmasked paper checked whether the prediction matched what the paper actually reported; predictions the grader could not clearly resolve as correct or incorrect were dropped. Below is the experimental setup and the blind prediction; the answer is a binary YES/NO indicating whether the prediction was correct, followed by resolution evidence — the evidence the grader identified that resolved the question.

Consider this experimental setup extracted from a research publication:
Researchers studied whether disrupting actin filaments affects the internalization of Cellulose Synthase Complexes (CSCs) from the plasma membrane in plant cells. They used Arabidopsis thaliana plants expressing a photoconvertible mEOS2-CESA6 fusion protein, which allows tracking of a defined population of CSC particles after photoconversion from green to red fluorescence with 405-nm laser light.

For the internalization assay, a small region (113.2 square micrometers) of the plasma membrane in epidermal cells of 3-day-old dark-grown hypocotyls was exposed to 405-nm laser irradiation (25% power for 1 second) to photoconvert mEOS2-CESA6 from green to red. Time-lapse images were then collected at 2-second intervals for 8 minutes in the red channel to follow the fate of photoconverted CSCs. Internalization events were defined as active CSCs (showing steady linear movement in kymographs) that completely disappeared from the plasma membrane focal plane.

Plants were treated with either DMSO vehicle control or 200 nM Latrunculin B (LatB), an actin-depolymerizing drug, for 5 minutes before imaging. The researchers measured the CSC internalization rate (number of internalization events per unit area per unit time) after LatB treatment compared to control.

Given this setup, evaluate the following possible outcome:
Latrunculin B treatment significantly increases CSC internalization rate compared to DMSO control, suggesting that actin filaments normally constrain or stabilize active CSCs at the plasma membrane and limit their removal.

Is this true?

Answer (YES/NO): NO